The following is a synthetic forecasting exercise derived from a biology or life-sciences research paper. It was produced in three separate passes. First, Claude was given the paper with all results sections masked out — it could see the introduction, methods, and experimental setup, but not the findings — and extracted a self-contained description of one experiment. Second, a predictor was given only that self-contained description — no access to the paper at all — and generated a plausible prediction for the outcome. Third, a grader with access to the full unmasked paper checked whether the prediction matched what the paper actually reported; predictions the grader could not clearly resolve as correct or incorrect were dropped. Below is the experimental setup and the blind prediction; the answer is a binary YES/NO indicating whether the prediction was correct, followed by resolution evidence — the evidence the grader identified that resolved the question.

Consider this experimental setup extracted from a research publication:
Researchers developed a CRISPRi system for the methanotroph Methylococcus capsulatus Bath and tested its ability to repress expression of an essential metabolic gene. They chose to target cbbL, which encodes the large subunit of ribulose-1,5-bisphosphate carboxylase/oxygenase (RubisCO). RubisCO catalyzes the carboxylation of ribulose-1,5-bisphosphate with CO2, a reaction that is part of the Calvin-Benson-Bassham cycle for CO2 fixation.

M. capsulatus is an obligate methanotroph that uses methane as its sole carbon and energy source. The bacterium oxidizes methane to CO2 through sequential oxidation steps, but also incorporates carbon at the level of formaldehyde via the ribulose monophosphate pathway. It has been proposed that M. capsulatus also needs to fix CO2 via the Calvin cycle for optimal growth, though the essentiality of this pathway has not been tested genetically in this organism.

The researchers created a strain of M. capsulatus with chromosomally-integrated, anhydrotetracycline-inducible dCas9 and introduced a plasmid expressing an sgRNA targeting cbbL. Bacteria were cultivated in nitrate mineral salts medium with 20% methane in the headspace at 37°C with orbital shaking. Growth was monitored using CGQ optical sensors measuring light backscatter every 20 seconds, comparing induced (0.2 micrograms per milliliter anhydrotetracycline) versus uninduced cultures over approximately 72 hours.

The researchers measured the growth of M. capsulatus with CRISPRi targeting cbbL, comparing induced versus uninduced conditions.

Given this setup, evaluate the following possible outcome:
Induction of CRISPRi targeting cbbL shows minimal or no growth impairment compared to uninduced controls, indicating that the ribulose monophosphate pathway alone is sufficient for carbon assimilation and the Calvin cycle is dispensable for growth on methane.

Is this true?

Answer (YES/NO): NO